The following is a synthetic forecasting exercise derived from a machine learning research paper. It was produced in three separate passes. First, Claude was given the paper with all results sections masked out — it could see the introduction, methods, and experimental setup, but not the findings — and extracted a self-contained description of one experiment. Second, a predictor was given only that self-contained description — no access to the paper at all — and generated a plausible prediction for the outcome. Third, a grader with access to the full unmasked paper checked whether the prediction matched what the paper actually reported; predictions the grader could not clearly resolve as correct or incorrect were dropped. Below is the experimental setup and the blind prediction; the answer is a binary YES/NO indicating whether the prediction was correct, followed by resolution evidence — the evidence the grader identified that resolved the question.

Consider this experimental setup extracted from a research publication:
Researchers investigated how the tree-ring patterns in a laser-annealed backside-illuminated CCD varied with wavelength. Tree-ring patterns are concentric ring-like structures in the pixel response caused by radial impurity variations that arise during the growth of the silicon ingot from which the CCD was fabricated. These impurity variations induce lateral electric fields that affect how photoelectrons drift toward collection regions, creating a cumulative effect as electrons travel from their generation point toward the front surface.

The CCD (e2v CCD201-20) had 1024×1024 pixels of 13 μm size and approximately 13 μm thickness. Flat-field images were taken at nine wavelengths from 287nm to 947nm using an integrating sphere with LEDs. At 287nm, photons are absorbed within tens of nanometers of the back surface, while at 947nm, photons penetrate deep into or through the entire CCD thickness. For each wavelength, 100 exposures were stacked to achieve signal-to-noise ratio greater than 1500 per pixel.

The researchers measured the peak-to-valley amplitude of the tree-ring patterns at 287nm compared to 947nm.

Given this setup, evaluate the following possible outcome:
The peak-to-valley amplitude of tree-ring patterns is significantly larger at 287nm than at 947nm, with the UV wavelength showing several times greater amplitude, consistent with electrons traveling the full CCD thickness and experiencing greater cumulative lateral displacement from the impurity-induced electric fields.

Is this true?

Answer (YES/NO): NO